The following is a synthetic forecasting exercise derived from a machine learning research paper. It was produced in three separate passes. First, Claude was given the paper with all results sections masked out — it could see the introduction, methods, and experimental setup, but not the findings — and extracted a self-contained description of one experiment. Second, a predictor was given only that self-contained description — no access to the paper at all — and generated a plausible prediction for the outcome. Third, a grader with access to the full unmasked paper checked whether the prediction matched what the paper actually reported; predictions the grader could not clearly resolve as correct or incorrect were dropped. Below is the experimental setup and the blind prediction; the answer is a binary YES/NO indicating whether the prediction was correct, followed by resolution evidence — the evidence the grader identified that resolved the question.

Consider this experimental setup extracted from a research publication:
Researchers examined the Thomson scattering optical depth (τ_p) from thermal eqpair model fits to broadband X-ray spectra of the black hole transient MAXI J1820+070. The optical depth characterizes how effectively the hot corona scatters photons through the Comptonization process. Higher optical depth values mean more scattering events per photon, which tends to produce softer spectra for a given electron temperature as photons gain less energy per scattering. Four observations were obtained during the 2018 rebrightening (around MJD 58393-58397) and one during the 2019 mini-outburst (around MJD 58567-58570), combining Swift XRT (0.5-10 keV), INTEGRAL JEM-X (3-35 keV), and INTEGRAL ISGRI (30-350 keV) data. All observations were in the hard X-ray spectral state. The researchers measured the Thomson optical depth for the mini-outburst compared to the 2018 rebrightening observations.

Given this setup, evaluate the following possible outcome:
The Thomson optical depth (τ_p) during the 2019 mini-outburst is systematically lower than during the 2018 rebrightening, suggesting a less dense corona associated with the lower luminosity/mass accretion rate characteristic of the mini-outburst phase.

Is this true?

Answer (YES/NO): NO